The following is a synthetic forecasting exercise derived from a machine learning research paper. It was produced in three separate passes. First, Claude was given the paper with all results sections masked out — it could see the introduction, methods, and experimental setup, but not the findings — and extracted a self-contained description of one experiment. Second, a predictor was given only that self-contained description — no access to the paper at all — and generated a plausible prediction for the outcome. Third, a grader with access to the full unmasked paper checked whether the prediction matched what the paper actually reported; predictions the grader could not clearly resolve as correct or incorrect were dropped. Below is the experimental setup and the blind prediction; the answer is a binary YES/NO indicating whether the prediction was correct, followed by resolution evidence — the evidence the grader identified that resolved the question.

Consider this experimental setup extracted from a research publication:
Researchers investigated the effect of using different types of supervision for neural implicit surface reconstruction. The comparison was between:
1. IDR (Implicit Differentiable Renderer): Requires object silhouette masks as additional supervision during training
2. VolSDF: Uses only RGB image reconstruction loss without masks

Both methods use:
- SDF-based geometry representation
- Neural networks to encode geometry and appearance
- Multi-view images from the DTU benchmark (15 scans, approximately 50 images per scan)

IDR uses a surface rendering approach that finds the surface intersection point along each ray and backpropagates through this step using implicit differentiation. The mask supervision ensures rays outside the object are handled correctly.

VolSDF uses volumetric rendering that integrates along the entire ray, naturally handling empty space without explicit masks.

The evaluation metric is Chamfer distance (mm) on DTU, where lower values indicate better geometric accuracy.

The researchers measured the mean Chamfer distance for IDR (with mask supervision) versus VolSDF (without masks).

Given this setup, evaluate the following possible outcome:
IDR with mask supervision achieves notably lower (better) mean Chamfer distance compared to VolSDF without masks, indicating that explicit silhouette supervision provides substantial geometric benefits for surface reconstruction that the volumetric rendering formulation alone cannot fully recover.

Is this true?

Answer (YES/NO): NO